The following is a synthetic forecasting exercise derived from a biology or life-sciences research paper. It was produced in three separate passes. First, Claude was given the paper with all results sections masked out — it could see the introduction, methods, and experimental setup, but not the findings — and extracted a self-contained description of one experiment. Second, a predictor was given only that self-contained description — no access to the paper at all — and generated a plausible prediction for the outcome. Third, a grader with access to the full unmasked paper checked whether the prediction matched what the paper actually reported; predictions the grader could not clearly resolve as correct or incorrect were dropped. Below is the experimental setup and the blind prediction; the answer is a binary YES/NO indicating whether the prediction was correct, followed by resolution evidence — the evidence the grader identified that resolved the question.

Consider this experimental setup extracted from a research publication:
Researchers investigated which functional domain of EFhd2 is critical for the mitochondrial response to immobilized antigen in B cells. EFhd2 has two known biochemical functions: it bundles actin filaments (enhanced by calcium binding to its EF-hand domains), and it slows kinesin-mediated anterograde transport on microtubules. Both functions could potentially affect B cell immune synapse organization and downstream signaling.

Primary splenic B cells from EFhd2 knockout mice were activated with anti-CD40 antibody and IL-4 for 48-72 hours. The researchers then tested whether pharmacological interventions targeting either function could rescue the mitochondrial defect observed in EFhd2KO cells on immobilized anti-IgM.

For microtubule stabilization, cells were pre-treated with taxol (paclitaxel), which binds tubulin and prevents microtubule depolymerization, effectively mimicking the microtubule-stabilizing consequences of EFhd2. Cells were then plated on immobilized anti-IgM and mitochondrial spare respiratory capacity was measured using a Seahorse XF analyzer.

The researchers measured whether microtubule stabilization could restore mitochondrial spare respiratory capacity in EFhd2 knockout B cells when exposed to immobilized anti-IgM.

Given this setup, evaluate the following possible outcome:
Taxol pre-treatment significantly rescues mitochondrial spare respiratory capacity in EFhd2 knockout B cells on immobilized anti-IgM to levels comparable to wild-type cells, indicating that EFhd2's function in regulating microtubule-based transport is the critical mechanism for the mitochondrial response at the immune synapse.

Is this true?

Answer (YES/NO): YES